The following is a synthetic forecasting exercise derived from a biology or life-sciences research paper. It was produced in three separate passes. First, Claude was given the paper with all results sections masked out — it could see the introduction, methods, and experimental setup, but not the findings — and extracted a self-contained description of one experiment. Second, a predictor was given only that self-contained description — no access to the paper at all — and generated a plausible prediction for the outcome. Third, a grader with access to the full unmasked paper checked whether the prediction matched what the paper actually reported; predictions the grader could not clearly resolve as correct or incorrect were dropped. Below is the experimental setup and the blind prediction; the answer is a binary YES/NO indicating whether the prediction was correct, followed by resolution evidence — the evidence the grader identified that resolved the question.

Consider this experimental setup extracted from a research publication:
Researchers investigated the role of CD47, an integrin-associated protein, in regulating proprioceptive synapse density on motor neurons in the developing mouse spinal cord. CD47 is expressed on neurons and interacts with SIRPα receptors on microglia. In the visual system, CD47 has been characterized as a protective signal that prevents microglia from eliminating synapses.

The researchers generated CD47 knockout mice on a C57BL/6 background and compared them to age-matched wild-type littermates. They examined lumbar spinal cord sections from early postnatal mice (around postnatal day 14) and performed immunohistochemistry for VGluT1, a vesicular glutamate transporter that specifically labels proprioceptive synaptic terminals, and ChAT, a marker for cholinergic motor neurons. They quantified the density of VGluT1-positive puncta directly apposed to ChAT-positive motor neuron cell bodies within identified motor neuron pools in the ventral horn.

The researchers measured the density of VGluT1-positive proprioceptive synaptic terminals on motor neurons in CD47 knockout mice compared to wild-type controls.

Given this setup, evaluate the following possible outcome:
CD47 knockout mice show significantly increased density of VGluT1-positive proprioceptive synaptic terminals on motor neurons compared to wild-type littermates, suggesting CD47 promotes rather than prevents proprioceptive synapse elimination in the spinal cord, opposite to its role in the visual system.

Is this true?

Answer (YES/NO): YES